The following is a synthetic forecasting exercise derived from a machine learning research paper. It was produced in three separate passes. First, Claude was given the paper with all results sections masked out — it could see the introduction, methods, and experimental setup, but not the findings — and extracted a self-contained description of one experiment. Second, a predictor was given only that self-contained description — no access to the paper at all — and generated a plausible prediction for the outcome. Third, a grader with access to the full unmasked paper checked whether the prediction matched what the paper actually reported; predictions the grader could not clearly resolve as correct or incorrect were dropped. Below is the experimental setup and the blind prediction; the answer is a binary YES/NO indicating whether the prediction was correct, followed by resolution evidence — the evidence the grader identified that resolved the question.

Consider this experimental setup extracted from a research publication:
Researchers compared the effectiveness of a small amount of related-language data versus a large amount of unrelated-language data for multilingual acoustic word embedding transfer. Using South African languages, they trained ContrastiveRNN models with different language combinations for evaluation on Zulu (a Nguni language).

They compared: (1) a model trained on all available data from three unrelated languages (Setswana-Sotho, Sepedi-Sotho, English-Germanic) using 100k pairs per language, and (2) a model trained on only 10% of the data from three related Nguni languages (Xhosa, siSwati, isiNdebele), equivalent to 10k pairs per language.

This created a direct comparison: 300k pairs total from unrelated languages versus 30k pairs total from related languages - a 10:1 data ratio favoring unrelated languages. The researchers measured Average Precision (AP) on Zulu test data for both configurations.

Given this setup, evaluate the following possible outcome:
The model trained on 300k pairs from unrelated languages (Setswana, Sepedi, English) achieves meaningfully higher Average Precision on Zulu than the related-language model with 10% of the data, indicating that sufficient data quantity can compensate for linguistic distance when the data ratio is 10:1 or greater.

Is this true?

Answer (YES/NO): NO